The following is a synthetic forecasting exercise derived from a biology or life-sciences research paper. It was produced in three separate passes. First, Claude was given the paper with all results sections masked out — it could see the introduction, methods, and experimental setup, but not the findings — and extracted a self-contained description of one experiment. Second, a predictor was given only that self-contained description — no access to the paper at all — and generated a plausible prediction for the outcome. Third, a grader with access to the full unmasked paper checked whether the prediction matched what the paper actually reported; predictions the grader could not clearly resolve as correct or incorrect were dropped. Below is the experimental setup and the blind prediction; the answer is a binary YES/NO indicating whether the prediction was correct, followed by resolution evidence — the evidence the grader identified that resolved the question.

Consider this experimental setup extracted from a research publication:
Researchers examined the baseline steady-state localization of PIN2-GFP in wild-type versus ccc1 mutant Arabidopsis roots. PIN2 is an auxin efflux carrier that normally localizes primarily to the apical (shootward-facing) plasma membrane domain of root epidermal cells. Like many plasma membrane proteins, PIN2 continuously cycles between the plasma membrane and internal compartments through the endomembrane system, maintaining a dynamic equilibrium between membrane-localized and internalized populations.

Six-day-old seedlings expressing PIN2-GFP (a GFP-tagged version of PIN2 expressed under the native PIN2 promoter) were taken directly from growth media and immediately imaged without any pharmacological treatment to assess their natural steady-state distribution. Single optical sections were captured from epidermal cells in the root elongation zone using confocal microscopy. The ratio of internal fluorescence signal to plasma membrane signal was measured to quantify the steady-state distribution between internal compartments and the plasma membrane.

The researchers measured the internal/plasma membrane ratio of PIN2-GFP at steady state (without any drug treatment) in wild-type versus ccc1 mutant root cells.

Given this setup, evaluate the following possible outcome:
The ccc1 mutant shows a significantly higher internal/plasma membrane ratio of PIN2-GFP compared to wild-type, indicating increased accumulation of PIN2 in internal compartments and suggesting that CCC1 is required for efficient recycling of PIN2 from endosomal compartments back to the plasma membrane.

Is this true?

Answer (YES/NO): NO